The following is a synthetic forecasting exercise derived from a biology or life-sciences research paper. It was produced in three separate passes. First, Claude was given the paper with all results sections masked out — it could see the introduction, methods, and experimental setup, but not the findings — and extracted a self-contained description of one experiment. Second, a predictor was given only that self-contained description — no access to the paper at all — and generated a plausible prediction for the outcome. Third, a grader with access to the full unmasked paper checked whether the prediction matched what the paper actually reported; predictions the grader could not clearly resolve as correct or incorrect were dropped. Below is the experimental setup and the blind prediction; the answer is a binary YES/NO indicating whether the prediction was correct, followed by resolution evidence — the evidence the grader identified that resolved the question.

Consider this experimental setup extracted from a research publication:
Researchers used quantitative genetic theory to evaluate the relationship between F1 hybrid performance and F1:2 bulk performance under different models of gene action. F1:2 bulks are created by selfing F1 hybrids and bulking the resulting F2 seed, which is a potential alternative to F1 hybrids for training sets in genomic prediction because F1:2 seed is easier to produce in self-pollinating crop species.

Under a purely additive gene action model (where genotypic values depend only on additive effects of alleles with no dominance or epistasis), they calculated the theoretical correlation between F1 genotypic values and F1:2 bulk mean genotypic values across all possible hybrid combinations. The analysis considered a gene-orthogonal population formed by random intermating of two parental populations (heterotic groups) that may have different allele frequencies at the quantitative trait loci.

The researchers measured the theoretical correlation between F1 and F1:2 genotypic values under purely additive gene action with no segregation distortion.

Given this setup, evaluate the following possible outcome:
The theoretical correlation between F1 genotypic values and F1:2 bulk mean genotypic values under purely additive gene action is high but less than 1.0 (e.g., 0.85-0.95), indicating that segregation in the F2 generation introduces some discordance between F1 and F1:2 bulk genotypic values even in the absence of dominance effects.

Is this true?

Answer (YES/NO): NO